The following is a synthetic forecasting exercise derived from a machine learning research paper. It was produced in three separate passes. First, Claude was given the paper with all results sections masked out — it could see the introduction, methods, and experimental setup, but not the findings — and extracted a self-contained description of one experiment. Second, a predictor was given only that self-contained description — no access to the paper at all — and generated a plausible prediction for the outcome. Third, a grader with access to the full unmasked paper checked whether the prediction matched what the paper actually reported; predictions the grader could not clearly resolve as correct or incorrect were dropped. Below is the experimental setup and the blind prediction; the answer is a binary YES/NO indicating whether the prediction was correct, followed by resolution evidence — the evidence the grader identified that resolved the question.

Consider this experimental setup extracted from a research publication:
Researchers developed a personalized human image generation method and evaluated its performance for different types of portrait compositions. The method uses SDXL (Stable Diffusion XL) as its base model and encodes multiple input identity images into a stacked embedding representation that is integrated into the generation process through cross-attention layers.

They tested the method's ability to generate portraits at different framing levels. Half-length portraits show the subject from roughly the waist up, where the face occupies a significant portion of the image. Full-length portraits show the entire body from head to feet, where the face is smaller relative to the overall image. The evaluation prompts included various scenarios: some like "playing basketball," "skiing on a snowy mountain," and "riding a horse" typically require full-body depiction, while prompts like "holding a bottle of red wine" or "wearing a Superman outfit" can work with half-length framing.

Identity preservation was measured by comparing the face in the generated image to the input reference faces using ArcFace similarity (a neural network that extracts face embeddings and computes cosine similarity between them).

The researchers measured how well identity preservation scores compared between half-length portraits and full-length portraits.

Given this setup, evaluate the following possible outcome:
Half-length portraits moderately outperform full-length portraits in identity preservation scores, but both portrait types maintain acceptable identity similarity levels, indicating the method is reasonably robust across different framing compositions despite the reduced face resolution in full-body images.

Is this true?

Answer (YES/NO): NO